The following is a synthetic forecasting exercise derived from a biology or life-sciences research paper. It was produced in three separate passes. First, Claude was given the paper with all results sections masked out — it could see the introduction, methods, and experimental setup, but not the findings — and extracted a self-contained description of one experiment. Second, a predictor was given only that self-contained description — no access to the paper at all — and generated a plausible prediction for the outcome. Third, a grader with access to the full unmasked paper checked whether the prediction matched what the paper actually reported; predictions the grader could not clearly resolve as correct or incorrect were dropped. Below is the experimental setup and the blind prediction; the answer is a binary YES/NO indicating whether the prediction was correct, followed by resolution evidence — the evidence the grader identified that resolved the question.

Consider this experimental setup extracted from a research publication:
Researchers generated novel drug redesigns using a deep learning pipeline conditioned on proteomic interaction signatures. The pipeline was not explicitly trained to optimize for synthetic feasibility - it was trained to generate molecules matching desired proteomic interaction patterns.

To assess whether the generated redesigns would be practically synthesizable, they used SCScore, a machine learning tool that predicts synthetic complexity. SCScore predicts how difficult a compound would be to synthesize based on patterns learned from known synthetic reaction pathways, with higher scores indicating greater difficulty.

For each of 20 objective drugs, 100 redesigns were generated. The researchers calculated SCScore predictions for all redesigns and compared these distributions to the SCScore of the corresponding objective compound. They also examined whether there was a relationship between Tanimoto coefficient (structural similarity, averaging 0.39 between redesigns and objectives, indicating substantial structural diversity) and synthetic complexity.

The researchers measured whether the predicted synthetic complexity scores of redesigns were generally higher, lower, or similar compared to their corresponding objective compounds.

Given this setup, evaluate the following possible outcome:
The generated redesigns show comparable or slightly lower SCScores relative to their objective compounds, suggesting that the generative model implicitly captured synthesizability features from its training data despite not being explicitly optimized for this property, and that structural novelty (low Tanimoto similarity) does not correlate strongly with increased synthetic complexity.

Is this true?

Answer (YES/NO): YES